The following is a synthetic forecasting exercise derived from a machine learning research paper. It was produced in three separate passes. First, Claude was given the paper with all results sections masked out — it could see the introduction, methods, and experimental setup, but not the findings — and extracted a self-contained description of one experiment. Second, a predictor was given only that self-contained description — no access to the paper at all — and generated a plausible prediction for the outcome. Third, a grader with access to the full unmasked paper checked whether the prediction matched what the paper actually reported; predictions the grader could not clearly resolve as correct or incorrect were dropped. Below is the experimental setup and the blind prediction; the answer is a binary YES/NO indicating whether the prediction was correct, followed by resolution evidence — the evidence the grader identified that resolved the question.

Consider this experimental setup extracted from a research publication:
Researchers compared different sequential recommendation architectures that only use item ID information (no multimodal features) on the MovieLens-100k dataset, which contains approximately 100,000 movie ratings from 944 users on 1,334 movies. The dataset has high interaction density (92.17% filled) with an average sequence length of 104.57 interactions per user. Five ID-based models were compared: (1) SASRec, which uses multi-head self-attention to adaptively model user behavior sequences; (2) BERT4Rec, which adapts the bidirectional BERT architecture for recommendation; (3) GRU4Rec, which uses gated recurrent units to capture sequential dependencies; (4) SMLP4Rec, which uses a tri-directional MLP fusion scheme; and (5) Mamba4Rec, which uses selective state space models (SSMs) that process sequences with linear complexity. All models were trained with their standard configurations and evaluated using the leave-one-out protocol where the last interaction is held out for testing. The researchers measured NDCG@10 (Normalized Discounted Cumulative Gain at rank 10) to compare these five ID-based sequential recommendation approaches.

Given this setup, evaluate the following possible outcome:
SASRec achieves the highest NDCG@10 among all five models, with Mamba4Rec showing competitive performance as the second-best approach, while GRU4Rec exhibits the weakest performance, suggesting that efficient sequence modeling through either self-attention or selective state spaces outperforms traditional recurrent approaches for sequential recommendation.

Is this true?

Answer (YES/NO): NO